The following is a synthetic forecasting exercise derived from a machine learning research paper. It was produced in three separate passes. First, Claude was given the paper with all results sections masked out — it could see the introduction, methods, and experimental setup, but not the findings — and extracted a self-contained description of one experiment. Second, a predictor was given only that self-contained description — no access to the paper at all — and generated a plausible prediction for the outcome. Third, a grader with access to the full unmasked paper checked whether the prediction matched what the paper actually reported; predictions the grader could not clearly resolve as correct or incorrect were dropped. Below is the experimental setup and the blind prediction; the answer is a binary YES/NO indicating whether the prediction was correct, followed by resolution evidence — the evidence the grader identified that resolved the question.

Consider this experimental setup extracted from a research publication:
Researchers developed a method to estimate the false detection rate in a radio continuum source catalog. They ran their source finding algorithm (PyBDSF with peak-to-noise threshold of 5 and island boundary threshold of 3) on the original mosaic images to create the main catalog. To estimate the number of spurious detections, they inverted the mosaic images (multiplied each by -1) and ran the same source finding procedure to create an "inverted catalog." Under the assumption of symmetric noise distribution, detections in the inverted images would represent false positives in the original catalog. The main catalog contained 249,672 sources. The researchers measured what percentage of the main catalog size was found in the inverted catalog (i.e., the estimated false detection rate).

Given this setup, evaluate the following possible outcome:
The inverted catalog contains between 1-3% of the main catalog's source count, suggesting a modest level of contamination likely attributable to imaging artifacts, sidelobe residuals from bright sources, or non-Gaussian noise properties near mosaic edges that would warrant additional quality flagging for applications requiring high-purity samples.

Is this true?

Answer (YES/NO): YES